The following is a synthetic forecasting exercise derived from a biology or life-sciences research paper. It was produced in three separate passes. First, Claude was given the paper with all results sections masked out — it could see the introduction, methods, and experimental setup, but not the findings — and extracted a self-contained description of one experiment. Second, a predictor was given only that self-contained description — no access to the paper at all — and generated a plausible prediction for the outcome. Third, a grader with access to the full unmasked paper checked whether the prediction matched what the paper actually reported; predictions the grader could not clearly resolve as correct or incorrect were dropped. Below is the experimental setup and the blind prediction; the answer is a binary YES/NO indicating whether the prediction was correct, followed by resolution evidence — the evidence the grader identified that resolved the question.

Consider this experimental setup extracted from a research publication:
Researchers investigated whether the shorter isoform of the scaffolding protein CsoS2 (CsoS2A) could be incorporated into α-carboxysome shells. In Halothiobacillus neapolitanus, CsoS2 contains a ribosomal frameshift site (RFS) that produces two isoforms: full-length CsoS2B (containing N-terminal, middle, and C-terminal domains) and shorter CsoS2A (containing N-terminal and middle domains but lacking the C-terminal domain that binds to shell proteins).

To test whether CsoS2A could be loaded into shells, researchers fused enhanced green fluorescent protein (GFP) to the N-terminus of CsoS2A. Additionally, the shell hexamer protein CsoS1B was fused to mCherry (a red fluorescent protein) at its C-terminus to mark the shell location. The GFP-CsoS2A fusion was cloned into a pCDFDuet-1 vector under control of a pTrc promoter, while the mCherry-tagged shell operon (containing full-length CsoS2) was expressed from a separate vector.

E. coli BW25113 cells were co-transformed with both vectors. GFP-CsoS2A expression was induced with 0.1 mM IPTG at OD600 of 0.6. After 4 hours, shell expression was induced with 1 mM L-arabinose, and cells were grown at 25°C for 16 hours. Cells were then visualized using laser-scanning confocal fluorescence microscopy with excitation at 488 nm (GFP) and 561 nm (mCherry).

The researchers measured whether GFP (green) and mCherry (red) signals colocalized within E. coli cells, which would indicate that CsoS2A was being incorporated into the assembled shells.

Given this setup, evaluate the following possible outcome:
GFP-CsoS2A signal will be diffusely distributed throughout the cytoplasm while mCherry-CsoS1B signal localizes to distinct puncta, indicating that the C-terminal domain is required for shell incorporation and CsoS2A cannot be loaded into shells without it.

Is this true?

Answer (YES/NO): NO